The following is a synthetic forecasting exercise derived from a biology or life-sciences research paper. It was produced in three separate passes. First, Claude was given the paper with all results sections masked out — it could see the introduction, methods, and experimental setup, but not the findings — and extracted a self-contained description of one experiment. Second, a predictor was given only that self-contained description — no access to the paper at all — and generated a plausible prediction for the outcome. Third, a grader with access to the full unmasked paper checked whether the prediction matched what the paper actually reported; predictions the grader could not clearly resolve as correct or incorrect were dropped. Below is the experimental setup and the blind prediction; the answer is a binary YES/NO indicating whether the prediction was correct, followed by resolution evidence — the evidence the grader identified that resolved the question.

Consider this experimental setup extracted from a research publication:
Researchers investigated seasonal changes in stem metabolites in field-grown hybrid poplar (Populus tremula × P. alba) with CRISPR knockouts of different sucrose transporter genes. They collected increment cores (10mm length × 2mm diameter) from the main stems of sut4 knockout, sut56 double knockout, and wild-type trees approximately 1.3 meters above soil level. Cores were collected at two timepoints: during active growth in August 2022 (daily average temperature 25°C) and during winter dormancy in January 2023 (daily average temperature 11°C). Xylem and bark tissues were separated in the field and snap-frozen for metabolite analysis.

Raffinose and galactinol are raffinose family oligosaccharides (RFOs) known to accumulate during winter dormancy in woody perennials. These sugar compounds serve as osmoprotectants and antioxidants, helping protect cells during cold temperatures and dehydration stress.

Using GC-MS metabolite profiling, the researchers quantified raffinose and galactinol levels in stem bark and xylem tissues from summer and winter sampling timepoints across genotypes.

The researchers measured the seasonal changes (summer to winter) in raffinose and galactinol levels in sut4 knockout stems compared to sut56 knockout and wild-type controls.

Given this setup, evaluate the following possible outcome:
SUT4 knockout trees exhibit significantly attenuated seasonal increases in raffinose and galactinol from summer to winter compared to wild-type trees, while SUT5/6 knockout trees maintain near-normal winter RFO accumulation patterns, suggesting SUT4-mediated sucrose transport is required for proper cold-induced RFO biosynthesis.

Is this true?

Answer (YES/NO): YES